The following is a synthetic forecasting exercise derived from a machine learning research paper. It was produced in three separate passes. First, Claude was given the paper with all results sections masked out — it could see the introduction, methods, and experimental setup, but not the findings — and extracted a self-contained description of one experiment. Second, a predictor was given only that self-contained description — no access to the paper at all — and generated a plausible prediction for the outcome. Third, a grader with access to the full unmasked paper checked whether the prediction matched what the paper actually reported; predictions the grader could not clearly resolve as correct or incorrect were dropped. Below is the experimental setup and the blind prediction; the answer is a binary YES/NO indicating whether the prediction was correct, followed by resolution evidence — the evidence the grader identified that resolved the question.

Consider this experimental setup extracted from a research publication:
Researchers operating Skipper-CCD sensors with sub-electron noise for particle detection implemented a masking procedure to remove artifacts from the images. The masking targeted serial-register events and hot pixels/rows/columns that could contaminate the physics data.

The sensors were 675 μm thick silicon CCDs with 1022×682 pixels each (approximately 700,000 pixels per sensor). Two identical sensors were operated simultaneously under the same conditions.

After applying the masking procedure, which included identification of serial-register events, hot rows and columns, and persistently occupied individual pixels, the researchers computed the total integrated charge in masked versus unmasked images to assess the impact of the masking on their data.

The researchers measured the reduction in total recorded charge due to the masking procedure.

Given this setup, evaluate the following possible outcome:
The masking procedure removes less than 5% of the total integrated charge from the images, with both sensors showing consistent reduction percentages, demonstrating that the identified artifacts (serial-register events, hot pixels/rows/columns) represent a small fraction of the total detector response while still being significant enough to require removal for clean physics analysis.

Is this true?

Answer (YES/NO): NO